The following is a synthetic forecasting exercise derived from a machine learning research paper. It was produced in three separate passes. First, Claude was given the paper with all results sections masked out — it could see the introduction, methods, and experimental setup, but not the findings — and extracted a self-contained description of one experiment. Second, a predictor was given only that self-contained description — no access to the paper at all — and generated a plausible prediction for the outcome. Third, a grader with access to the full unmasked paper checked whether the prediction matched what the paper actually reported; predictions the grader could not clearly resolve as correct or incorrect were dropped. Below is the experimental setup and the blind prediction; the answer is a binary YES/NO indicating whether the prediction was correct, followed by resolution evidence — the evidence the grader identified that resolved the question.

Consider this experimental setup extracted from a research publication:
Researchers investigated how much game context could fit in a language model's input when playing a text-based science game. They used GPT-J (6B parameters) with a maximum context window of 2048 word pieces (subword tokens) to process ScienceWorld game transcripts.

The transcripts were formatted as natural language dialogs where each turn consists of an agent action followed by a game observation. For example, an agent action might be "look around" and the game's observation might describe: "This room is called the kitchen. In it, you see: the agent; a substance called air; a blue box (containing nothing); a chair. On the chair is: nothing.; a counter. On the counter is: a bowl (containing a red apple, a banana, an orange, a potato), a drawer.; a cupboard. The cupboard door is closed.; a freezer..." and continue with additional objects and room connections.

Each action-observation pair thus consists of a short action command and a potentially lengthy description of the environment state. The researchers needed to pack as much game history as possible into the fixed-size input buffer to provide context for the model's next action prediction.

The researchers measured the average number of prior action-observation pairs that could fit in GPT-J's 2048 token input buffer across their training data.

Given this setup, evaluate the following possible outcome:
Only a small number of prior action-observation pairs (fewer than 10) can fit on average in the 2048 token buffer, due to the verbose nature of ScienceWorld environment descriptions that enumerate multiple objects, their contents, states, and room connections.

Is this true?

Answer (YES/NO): NO